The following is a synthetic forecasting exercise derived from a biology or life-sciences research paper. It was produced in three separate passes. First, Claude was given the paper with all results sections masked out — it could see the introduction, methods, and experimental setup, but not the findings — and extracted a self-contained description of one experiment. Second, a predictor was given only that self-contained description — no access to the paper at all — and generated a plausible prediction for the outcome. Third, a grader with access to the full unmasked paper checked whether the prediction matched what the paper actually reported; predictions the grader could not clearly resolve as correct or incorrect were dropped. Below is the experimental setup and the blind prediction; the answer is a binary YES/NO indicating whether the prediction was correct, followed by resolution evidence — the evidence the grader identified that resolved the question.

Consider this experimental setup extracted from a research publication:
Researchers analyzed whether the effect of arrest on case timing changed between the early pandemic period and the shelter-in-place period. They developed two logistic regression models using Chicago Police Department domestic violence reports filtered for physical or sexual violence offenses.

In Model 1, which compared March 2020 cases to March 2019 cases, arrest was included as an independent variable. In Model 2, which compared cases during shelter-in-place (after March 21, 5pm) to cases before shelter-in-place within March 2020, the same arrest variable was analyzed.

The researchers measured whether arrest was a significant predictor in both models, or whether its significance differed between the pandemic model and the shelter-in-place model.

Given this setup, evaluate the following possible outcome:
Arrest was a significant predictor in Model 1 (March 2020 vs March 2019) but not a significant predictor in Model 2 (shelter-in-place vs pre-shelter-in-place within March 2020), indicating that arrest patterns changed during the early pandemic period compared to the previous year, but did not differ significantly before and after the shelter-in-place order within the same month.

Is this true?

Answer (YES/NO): YES